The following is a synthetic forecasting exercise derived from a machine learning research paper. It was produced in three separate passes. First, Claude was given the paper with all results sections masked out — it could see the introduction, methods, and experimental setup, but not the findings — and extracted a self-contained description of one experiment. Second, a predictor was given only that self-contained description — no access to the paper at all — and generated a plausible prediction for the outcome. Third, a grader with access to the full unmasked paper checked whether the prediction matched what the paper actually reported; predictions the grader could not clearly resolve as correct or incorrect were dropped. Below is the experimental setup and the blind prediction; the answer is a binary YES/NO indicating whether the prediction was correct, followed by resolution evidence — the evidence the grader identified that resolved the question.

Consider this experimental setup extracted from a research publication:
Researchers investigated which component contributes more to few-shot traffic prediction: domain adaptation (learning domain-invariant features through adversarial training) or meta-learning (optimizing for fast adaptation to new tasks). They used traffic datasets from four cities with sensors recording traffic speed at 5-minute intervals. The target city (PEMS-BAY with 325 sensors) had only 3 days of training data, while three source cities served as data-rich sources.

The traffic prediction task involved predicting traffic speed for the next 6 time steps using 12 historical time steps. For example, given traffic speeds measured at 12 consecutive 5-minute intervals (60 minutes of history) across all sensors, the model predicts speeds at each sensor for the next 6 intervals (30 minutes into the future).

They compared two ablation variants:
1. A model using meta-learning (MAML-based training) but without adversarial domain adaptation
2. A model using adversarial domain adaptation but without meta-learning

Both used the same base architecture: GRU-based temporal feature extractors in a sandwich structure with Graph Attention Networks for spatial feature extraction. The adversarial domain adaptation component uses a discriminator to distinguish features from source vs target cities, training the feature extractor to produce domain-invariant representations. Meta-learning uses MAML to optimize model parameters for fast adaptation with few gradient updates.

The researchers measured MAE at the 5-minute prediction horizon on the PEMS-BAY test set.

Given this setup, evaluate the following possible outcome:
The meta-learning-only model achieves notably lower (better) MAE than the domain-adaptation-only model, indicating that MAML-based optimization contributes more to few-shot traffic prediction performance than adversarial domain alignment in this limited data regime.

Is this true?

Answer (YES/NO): NO